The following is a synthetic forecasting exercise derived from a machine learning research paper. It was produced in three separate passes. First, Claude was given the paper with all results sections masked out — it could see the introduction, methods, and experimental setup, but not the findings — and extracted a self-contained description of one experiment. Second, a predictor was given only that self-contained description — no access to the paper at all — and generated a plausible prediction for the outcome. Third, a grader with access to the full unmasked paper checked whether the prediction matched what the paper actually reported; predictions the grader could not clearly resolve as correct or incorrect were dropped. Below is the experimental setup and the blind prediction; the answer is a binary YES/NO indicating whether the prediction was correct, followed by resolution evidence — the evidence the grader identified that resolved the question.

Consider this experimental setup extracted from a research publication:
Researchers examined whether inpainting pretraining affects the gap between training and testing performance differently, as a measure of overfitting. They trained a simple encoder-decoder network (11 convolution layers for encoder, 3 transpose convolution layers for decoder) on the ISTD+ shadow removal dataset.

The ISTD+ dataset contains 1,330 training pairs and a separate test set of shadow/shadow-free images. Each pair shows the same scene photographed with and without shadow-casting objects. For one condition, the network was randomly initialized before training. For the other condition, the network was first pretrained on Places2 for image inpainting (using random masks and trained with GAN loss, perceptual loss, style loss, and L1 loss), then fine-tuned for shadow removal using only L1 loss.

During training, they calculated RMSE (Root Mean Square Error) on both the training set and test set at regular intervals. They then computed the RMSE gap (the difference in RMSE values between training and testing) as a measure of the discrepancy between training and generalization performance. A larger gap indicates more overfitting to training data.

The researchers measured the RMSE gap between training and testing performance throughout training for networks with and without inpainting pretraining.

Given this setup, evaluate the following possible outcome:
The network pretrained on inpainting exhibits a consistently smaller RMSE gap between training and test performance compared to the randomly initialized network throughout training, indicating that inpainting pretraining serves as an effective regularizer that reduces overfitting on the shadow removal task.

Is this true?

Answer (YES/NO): YES